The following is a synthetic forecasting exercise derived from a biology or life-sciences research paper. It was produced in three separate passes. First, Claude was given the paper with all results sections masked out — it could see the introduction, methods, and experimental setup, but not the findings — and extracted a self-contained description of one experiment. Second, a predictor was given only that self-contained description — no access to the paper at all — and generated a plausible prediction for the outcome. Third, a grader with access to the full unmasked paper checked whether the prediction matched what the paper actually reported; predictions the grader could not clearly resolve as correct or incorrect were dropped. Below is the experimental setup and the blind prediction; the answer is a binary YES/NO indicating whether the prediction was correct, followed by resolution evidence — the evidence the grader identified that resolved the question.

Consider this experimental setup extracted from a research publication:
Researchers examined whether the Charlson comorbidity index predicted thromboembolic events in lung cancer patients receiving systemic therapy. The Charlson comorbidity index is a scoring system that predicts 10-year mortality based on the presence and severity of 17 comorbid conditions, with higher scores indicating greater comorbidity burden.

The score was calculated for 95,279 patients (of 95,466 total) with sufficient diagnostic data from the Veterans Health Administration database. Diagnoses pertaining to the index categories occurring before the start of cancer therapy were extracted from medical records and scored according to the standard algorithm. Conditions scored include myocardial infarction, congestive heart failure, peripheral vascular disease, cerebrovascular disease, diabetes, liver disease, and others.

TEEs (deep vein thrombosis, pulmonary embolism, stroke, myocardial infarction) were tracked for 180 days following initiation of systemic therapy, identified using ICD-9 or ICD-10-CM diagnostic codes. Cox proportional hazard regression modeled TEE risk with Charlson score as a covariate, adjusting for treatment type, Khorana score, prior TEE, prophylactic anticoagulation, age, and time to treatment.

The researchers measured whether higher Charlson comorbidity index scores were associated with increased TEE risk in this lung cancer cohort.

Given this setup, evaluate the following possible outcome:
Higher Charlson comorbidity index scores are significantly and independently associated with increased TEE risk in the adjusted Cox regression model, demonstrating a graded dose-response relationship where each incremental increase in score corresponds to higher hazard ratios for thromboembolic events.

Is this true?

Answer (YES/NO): YES